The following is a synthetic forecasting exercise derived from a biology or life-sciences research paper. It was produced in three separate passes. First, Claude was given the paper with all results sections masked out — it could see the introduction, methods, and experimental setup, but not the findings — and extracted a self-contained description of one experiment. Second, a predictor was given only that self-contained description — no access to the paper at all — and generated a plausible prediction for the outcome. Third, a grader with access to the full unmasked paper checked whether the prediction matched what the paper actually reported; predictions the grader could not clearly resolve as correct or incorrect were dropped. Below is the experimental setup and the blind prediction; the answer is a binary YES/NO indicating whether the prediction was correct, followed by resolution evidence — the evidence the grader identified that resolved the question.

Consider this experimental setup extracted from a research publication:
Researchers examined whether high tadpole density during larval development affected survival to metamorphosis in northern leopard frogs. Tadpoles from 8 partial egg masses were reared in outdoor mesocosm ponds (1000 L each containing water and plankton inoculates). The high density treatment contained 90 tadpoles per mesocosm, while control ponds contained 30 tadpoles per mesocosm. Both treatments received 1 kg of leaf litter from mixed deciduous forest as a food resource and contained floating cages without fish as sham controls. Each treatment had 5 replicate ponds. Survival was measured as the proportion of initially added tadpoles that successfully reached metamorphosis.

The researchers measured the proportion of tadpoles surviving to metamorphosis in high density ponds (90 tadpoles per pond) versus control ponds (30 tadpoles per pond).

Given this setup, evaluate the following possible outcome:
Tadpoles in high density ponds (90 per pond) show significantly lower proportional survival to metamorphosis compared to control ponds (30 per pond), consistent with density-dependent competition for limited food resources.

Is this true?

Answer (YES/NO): YES